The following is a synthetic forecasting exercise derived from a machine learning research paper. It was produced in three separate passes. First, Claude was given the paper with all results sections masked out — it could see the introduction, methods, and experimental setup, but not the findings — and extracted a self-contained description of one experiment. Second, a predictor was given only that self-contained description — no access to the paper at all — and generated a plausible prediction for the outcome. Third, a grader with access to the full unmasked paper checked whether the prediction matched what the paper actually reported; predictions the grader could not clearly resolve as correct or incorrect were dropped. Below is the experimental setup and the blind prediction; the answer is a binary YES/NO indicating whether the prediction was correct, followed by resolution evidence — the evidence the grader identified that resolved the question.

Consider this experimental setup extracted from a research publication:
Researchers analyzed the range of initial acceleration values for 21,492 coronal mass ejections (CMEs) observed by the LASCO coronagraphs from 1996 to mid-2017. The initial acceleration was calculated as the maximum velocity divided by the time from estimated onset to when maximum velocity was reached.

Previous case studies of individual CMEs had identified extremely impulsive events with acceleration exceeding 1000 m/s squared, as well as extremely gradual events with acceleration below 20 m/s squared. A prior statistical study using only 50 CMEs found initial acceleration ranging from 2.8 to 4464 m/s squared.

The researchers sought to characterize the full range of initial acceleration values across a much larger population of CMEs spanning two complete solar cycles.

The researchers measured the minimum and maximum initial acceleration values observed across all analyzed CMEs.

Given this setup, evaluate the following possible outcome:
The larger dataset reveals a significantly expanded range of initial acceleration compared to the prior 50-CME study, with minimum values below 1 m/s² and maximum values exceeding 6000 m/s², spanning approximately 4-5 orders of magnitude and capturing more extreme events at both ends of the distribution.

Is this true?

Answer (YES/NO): NO